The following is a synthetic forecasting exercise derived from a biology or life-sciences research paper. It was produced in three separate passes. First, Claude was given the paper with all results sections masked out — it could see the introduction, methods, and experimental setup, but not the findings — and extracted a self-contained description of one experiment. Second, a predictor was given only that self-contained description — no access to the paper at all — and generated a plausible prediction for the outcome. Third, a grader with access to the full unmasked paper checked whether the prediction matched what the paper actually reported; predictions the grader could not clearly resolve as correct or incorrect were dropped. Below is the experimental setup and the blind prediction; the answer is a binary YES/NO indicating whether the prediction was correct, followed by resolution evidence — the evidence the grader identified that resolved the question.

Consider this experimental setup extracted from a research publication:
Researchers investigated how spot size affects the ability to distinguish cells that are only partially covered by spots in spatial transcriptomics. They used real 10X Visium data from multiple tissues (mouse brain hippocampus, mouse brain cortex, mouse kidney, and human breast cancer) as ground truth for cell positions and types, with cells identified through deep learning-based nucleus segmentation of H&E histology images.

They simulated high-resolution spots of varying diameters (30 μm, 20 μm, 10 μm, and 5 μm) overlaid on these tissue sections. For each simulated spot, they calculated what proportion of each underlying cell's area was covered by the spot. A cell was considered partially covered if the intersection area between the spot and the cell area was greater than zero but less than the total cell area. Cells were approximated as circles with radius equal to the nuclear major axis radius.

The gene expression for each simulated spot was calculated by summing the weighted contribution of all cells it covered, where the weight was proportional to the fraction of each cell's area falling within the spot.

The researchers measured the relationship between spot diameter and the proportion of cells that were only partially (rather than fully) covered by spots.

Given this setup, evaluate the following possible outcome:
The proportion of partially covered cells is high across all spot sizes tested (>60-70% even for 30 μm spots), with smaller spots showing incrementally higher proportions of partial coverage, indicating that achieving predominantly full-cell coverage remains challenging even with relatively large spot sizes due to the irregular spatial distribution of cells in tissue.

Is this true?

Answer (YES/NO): NO